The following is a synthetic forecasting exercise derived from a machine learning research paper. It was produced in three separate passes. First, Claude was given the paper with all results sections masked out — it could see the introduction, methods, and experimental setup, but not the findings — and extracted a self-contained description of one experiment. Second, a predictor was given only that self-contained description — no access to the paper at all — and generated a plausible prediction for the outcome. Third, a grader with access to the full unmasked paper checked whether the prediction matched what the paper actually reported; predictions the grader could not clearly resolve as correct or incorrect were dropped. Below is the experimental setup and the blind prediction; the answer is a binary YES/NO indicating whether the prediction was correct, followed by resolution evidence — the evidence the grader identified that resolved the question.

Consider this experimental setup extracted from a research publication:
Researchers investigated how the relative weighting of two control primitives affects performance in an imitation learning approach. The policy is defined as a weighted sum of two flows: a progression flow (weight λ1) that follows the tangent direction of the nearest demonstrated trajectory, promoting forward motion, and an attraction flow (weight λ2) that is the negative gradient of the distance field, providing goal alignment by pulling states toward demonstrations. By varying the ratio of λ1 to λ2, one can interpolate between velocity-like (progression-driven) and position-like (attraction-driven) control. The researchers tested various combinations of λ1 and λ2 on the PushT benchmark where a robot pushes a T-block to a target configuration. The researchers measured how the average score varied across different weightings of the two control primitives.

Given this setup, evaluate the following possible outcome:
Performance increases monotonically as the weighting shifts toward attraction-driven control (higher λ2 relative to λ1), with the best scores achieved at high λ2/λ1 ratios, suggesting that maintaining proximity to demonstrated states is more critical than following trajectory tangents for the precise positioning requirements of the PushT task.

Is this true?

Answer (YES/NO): NO